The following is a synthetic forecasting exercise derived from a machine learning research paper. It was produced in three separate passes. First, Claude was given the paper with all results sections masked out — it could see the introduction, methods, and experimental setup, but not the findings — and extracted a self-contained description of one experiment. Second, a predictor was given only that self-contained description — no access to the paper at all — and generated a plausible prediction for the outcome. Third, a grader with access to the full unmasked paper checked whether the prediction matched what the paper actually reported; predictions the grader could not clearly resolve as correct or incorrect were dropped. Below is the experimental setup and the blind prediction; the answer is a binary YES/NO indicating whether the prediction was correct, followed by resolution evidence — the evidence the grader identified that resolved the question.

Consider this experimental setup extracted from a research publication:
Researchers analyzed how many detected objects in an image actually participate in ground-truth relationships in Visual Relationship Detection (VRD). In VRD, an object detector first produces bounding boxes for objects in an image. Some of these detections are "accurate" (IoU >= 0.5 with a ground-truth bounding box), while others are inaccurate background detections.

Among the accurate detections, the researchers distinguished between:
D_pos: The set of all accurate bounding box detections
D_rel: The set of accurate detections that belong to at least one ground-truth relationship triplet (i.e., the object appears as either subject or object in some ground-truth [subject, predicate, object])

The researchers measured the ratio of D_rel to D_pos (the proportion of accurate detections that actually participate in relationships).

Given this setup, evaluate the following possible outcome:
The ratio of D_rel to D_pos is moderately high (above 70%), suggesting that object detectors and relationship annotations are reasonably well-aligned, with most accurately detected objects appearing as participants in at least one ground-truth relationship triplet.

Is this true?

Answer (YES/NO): NO